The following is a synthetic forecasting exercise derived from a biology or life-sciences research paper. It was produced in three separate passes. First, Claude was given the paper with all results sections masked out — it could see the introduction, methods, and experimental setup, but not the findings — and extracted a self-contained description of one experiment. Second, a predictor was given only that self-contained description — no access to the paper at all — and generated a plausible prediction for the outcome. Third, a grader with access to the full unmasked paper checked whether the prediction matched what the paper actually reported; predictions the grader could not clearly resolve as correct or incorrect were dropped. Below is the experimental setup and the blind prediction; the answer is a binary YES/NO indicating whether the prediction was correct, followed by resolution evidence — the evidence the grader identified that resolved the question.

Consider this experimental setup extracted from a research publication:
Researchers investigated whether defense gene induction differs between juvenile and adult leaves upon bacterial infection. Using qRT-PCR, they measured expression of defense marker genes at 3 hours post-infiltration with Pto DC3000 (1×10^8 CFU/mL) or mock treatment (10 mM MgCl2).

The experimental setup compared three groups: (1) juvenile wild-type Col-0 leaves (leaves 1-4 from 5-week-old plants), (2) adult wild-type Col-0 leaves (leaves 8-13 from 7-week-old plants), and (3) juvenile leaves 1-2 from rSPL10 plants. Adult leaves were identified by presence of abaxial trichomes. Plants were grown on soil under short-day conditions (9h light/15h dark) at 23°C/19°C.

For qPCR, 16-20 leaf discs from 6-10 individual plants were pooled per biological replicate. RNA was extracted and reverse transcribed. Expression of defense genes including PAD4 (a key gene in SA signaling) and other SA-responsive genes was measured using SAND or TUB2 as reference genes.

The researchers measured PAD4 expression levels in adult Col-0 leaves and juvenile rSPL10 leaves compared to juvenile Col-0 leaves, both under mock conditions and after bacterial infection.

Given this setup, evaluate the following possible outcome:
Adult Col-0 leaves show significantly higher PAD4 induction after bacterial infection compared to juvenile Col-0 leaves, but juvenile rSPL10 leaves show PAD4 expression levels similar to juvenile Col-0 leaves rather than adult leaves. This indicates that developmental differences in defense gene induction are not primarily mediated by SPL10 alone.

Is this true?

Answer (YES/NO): NO